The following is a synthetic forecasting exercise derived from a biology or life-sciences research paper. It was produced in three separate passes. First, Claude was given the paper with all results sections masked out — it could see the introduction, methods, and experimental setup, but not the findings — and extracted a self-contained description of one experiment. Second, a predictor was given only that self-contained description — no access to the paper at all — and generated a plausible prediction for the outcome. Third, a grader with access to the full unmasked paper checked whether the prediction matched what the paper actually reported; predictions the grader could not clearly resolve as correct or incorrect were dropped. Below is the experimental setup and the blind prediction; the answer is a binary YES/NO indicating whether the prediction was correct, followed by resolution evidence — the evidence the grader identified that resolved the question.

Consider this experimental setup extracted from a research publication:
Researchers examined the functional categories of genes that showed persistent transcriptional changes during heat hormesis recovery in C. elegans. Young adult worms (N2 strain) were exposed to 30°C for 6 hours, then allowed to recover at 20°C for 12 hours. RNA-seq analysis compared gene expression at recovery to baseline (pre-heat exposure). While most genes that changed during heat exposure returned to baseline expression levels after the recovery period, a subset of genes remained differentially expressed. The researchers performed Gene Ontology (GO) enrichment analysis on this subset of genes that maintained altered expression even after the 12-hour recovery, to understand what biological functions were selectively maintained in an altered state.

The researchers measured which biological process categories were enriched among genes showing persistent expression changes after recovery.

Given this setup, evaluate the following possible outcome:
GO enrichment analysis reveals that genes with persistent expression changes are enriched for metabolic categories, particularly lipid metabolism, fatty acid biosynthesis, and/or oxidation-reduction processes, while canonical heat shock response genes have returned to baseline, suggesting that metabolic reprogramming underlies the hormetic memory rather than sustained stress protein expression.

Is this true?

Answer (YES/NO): NO